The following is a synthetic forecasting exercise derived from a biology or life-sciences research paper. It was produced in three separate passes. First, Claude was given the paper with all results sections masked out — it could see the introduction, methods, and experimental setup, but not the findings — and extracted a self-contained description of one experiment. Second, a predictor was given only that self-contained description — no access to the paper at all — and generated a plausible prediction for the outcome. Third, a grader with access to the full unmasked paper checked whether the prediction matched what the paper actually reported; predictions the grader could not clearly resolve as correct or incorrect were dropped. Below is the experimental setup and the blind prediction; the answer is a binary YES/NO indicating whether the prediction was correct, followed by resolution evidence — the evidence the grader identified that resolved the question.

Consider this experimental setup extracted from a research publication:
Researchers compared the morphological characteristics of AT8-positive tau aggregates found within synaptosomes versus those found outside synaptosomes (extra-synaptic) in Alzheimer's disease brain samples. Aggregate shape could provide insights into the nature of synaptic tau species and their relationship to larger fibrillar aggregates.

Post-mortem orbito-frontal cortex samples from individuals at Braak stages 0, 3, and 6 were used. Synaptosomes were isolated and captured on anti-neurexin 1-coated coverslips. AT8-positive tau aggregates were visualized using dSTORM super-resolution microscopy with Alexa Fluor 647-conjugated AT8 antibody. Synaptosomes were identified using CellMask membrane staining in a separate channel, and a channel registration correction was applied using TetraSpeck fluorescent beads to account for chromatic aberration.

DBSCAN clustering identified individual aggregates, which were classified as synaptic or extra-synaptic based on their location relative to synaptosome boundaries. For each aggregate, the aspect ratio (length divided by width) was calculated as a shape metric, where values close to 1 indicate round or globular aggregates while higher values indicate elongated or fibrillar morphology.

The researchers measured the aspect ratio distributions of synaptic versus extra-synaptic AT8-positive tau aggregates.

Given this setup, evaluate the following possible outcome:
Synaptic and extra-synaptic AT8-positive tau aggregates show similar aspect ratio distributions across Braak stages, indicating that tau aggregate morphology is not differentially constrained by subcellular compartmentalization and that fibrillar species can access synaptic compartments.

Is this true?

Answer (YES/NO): NO